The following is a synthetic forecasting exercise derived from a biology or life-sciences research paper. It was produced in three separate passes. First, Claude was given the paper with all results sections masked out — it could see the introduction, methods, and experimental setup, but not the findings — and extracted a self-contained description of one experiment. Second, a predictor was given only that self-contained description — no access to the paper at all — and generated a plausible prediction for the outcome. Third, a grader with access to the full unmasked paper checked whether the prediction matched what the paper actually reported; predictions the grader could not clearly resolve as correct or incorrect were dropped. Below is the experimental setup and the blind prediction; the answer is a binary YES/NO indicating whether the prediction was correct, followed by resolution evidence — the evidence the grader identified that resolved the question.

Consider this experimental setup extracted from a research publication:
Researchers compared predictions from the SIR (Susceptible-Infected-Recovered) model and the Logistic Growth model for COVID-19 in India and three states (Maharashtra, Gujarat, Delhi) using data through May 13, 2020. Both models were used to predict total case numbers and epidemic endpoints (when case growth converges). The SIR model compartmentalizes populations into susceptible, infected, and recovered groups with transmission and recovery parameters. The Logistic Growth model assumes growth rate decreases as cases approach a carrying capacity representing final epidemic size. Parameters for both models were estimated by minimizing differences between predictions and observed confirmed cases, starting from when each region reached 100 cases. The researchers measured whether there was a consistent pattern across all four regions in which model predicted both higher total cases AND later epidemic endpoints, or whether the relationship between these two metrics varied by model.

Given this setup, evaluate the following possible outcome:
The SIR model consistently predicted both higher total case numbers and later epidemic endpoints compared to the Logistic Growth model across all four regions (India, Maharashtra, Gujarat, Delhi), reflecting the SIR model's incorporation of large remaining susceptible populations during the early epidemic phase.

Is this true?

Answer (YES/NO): YES